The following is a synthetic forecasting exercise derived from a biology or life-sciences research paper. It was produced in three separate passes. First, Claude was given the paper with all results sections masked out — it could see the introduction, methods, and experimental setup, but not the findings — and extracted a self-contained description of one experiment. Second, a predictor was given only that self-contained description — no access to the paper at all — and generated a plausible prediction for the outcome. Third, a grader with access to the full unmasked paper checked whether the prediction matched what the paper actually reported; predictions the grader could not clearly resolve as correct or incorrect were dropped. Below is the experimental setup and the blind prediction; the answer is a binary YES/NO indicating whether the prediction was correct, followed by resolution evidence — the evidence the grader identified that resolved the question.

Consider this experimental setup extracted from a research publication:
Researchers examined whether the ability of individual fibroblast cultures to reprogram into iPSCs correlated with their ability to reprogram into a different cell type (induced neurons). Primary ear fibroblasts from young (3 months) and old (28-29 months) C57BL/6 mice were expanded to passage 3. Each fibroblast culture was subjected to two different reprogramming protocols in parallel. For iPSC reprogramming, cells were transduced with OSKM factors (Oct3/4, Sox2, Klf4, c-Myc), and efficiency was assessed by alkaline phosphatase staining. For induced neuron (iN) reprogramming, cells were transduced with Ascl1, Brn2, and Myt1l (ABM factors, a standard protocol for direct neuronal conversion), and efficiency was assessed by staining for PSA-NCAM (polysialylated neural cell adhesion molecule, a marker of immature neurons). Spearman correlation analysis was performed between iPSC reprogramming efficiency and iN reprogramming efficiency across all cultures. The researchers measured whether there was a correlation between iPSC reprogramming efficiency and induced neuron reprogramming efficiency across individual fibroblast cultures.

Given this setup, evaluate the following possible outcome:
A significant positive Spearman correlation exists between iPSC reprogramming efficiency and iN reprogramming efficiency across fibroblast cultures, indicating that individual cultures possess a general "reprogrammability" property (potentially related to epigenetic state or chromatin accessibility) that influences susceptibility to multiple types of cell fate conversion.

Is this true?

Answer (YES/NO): YES